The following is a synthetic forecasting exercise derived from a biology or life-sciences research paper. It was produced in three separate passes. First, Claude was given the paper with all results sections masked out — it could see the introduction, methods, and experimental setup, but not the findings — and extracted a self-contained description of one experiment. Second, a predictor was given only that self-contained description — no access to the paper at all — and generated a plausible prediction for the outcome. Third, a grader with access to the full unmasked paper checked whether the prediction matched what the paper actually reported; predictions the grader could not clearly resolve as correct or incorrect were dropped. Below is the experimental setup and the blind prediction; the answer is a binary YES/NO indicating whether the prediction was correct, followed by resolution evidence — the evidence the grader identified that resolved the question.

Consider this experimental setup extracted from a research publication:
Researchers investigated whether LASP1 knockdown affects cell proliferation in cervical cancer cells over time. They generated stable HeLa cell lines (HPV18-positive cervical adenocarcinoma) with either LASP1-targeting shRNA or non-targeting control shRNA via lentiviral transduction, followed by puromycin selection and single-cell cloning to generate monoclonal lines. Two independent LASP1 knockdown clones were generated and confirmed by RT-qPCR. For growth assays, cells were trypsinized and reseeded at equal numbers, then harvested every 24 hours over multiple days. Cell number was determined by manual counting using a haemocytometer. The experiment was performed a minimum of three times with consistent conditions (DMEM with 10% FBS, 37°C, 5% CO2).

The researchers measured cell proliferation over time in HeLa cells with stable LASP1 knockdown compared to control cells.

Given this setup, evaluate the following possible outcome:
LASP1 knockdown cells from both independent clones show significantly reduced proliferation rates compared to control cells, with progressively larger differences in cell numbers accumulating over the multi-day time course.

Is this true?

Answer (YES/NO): YES